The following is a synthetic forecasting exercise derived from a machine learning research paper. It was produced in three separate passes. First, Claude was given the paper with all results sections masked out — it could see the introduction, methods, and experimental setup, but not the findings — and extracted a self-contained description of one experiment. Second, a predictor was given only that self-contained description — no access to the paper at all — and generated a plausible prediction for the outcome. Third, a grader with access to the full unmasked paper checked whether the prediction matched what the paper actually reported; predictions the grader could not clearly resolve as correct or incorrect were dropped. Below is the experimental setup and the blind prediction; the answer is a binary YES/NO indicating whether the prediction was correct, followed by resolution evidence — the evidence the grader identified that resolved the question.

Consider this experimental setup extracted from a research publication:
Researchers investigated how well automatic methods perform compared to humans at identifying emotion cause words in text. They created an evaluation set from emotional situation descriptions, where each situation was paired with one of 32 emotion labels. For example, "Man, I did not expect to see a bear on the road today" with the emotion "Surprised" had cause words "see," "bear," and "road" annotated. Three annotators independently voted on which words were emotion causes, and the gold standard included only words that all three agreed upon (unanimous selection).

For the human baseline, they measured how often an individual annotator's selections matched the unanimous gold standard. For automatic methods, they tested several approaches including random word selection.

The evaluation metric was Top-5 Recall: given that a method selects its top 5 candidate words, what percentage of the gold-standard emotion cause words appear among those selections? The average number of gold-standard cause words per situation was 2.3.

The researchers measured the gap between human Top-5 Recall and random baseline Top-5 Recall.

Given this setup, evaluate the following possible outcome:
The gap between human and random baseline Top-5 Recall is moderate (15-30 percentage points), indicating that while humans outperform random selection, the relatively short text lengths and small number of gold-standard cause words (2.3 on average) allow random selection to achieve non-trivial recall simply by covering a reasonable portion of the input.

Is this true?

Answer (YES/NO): NO